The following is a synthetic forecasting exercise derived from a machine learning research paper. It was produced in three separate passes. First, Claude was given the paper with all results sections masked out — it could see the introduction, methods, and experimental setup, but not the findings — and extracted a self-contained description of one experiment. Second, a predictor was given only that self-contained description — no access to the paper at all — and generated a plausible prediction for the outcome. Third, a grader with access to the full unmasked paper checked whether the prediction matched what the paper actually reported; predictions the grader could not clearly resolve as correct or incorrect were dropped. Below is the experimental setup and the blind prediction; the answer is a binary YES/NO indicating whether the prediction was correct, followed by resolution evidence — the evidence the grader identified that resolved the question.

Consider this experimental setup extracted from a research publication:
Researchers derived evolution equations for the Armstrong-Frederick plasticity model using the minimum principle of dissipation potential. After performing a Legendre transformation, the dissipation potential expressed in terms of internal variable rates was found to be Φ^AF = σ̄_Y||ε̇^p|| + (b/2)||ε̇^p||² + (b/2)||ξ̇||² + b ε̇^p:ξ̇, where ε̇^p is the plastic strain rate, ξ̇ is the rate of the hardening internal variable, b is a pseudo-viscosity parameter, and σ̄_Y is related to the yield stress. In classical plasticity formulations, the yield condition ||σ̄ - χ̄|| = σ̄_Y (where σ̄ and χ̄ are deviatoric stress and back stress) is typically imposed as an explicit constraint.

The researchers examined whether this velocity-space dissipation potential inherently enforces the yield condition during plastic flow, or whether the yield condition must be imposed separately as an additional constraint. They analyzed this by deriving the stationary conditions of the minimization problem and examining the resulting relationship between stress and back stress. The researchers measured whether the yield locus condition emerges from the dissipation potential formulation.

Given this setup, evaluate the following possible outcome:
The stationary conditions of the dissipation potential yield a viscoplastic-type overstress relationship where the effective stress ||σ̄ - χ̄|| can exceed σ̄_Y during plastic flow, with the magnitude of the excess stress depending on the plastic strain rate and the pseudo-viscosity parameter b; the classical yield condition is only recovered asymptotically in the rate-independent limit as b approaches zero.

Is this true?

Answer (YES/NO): NO